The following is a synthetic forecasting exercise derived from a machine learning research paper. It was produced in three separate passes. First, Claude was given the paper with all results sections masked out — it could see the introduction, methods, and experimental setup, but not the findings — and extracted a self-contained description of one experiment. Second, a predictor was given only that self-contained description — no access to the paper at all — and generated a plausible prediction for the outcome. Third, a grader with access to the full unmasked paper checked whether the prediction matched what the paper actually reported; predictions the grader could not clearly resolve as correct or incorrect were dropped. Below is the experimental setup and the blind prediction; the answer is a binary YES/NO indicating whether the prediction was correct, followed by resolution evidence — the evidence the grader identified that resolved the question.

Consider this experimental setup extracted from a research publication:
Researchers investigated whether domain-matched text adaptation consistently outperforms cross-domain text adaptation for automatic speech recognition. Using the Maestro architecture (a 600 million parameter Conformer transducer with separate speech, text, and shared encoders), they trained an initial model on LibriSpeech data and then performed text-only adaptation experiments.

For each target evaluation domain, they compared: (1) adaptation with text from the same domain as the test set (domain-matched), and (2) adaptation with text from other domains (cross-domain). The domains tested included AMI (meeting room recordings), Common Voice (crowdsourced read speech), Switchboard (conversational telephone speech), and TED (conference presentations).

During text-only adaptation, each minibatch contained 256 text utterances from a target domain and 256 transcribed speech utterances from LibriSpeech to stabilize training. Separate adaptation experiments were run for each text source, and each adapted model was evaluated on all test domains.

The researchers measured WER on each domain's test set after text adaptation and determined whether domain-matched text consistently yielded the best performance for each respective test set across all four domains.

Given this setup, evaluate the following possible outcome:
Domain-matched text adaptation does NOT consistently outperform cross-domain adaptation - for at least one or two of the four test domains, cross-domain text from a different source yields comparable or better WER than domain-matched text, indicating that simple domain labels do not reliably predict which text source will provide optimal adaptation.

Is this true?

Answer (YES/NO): YES